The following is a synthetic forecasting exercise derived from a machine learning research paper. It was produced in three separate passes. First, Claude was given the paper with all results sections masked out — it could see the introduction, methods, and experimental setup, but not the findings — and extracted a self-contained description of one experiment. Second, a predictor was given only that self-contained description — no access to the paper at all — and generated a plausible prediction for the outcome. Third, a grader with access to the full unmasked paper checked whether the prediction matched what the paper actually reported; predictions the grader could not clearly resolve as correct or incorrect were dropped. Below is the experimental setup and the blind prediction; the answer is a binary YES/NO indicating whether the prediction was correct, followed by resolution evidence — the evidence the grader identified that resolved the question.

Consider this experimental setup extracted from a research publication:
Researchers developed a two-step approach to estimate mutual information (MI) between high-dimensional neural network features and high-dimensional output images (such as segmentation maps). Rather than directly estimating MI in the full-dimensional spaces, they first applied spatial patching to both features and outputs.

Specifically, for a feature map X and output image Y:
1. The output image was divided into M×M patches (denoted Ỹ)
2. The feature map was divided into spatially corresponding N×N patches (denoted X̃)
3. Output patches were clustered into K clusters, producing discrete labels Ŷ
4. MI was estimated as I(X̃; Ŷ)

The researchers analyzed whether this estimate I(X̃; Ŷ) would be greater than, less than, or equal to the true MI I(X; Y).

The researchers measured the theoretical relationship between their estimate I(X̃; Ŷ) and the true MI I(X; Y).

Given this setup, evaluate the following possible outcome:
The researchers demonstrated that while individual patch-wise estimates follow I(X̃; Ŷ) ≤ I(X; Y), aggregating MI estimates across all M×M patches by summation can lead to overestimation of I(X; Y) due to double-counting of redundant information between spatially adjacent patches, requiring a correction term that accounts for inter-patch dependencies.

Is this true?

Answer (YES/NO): NO